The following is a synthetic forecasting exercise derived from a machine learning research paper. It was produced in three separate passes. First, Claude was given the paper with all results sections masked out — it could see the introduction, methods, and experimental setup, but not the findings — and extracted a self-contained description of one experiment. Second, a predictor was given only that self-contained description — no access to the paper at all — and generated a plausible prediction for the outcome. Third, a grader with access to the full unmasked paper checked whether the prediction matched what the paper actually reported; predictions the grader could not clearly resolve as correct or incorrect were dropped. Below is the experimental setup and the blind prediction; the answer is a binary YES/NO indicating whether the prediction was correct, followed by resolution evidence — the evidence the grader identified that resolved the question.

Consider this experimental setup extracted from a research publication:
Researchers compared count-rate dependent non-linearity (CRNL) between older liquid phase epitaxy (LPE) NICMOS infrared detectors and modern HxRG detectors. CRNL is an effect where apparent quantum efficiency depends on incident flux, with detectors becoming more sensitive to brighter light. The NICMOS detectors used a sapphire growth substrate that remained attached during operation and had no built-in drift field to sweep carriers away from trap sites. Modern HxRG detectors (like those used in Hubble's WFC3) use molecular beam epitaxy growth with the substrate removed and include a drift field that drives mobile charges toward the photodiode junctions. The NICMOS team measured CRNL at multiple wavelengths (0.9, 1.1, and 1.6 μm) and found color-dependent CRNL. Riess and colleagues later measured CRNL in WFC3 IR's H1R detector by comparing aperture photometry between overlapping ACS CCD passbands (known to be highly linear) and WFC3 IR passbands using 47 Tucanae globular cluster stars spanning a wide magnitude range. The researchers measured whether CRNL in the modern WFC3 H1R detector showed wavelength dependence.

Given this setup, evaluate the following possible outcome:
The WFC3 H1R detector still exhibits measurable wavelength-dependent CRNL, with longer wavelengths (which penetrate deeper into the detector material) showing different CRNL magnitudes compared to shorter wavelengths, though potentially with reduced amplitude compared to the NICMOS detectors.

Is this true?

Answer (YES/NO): NO